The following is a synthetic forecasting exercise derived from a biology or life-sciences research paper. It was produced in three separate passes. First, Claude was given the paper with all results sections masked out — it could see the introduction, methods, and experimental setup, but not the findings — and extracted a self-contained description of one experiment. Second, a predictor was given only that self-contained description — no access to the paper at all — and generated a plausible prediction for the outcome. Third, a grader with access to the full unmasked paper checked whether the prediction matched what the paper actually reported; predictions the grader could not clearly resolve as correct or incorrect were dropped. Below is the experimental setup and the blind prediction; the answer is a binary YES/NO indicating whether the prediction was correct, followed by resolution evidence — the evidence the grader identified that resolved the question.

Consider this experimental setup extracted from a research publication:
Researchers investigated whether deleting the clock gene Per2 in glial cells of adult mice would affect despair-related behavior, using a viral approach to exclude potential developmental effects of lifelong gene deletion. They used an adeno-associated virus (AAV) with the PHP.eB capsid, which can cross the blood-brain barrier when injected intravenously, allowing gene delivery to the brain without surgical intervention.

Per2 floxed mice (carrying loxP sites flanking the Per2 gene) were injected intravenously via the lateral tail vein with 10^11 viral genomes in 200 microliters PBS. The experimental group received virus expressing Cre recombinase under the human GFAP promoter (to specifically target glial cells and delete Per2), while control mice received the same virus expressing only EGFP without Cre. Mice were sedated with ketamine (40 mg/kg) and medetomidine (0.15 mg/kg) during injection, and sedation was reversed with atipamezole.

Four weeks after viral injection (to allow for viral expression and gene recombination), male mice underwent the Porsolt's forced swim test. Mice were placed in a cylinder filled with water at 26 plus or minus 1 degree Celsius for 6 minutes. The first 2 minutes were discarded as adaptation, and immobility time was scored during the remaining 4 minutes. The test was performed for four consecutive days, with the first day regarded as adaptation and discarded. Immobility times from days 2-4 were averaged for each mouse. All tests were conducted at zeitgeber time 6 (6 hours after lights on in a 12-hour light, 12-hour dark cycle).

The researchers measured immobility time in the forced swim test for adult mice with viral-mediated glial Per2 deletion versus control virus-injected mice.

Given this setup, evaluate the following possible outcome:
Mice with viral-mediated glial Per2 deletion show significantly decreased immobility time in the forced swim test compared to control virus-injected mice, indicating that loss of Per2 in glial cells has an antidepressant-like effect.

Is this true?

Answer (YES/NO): YES